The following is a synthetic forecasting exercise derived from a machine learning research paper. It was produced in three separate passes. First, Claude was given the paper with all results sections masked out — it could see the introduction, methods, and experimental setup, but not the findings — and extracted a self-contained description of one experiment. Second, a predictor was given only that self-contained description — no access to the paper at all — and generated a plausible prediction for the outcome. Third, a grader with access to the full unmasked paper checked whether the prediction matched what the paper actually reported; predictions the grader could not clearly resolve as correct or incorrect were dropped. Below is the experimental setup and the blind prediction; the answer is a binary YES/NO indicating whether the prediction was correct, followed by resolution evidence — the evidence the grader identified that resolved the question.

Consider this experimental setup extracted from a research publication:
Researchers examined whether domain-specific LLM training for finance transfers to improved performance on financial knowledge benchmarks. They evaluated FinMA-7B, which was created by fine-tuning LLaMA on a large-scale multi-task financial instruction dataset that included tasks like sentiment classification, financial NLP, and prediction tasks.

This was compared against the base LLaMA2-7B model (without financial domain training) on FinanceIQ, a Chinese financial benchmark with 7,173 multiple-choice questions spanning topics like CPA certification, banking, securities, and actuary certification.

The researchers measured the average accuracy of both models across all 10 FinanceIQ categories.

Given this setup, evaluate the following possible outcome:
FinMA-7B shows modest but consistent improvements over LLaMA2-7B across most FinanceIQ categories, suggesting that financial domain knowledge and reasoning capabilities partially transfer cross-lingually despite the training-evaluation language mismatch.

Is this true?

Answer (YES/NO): NO